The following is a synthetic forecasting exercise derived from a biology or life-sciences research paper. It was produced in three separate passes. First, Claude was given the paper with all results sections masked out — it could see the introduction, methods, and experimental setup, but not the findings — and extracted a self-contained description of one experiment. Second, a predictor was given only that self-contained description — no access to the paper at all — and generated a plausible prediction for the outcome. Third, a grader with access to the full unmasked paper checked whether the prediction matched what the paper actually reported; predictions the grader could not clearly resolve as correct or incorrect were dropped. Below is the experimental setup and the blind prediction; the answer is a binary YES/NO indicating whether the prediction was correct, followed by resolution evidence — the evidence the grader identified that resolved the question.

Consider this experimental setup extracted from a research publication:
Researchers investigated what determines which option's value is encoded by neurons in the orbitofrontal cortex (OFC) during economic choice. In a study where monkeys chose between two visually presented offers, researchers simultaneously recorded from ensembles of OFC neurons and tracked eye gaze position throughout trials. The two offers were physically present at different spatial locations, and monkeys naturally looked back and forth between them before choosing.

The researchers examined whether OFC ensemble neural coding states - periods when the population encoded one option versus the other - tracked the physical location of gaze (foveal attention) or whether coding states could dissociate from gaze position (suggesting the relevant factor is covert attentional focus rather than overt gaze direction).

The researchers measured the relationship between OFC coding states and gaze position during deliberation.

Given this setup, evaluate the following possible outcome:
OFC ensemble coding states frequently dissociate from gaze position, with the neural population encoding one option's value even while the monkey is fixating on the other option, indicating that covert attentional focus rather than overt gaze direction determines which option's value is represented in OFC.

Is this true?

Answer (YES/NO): YES